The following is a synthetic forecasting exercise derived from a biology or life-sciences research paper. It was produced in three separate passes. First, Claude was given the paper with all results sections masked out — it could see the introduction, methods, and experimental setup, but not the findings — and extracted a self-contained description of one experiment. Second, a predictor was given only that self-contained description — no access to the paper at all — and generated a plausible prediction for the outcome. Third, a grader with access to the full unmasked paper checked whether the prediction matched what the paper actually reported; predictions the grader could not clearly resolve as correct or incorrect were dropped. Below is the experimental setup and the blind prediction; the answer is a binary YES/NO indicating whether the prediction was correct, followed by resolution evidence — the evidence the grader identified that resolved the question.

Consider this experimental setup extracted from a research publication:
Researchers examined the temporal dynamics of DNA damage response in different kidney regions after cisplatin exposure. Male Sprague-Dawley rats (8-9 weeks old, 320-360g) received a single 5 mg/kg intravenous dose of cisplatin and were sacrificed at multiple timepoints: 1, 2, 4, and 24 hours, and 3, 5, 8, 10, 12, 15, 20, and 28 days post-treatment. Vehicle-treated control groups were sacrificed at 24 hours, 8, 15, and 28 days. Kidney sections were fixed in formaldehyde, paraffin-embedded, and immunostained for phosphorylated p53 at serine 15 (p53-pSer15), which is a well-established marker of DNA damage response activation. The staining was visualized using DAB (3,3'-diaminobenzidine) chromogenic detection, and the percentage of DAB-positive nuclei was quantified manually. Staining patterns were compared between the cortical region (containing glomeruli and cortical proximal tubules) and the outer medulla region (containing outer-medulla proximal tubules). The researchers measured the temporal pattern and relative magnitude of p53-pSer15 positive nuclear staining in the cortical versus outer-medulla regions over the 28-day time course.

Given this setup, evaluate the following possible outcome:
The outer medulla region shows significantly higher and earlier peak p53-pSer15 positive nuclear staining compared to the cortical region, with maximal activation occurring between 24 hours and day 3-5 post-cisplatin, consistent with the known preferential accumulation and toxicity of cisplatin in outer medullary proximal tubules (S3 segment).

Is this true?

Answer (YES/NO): NO